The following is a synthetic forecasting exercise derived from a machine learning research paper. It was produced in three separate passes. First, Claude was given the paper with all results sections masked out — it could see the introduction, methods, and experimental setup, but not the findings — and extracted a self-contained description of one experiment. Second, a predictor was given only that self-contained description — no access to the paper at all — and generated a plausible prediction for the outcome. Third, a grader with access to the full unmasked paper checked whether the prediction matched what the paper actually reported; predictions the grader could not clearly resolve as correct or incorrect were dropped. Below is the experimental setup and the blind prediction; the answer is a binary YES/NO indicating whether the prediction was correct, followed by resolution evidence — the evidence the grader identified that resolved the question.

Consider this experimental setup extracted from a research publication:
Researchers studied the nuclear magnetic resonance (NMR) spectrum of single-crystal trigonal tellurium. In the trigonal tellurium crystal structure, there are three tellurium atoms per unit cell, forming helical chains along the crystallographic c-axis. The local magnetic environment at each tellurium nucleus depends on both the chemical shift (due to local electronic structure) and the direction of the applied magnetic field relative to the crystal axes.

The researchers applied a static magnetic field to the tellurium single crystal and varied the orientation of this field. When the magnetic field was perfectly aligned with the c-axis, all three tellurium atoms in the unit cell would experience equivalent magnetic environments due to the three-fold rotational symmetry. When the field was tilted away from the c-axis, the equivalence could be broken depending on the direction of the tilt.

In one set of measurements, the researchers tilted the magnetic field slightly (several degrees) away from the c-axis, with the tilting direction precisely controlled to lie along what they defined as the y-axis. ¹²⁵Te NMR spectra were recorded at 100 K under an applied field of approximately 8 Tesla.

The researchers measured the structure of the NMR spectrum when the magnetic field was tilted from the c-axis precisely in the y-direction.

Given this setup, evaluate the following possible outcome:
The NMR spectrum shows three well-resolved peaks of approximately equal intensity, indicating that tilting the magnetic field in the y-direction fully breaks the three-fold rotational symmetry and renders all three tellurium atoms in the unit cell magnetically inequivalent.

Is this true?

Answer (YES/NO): NO